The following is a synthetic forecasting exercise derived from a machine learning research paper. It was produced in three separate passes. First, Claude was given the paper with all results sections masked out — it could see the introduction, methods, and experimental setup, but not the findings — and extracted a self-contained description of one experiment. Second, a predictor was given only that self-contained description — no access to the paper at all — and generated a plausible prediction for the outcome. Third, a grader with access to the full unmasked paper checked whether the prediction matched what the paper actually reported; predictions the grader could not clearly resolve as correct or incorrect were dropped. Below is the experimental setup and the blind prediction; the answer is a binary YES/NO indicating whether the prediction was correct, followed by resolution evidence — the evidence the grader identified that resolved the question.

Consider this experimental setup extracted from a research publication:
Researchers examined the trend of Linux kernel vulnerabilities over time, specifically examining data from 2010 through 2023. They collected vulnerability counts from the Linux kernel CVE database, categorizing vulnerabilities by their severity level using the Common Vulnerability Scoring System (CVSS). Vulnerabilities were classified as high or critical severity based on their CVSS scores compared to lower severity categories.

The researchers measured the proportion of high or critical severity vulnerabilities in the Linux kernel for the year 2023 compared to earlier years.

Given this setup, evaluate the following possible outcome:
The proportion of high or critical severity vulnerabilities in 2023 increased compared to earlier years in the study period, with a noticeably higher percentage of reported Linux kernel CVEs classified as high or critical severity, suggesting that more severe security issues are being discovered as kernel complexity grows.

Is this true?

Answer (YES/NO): YES